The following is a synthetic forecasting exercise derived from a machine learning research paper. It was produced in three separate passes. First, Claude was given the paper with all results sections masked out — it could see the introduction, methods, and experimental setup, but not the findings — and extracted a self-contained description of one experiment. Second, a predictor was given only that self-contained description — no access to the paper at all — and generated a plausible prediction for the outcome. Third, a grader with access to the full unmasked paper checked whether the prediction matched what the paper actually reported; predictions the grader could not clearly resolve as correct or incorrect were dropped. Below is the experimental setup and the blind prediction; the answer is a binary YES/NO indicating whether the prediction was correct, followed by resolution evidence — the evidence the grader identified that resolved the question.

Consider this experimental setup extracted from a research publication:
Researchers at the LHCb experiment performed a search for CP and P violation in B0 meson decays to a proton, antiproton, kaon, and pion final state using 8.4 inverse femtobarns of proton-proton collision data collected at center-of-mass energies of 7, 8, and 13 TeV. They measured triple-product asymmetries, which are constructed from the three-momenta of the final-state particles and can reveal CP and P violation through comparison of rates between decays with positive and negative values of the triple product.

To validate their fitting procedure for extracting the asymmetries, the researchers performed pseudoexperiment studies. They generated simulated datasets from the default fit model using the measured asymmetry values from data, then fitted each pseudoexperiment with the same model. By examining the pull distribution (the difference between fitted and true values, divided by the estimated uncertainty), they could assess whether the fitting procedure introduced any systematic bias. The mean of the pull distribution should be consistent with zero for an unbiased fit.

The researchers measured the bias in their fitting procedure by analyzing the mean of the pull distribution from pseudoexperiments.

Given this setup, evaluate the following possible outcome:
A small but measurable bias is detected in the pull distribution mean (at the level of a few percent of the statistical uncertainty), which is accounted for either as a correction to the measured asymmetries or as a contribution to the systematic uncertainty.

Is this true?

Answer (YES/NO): NO